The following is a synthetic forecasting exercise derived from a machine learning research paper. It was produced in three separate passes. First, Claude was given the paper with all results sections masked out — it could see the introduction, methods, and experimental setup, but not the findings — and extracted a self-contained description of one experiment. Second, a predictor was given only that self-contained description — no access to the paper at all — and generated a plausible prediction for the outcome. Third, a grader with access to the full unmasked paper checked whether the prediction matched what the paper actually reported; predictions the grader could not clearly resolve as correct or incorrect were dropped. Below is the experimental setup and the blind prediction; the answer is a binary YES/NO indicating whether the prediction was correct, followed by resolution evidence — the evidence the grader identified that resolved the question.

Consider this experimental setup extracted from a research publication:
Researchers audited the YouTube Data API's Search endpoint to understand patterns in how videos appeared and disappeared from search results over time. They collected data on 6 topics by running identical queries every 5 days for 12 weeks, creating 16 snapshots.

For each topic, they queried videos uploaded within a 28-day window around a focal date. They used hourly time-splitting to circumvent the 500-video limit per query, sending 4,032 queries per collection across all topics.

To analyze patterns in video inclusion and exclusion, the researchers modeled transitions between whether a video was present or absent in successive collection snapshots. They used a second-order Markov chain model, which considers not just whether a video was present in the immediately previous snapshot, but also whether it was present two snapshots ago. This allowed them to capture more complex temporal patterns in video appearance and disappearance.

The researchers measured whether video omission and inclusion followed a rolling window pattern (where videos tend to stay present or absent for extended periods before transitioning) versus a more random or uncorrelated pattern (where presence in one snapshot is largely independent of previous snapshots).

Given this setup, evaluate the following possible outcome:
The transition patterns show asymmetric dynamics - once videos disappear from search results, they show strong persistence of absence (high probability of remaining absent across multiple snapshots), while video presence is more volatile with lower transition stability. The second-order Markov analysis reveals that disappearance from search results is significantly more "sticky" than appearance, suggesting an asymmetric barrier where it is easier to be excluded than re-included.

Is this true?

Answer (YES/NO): NO